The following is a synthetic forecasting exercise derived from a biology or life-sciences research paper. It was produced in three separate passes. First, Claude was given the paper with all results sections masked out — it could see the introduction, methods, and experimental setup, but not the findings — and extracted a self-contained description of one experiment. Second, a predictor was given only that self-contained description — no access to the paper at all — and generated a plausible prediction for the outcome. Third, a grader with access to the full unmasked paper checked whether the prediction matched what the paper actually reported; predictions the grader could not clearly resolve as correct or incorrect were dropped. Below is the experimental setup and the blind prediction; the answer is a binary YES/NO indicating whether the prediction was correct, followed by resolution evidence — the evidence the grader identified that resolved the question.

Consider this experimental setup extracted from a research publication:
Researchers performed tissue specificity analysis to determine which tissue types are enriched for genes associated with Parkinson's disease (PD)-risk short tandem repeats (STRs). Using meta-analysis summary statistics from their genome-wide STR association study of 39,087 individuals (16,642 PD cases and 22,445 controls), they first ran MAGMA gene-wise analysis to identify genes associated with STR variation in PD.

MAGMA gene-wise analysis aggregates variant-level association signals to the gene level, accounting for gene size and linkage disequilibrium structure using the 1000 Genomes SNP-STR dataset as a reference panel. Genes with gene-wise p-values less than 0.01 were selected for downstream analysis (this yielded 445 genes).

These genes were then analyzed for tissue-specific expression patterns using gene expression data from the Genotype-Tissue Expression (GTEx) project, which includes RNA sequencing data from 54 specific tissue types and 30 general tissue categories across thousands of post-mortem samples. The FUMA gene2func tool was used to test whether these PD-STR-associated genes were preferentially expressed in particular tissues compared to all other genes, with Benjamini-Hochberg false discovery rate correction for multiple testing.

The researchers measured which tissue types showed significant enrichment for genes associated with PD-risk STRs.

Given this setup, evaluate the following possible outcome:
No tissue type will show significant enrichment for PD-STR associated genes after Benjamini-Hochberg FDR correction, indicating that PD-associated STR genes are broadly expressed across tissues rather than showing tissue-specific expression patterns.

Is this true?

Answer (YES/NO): NO